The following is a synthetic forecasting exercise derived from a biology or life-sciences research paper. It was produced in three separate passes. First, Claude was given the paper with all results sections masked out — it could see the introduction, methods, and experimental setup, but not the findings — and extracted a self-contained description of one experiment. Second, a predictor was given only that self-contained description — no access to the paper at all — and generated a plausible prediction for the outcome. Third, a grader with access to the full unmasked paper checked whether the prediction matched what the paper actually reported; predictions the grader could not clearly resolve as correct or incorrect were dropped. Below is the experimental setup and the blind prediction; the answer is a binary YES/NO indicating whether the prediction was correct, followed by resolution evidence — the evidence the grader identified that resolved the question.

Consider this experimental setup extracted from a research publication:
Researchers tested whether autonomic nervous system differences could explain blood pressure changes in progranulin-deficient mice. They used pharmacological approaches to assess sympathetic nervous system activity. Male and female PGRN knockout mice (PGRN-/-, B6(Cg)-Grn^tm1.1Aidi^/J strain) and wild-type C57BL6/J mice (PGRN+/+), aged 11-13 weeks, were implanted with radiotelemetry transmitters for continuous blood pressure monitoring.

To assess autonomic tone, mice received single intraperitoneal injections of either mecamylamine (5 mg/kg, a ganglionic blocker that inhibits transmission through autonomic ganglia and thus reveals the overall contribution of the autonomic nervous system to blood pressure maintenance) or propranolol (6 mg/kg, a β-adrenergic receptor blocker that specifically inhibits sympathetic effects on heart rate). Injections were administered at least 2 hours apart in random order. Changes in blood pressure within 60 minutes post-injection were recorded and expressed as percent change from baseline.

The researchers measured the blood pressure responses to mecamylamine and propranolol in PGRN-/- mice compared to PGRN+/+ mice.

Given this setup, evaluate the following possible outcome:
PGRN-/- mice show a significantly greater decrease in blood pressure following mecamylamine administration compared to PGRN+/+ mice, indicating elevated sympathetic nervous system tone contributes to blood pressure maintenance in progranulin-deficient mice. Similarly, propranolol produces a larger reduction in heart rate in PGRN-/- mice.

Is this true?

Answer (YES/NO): NO